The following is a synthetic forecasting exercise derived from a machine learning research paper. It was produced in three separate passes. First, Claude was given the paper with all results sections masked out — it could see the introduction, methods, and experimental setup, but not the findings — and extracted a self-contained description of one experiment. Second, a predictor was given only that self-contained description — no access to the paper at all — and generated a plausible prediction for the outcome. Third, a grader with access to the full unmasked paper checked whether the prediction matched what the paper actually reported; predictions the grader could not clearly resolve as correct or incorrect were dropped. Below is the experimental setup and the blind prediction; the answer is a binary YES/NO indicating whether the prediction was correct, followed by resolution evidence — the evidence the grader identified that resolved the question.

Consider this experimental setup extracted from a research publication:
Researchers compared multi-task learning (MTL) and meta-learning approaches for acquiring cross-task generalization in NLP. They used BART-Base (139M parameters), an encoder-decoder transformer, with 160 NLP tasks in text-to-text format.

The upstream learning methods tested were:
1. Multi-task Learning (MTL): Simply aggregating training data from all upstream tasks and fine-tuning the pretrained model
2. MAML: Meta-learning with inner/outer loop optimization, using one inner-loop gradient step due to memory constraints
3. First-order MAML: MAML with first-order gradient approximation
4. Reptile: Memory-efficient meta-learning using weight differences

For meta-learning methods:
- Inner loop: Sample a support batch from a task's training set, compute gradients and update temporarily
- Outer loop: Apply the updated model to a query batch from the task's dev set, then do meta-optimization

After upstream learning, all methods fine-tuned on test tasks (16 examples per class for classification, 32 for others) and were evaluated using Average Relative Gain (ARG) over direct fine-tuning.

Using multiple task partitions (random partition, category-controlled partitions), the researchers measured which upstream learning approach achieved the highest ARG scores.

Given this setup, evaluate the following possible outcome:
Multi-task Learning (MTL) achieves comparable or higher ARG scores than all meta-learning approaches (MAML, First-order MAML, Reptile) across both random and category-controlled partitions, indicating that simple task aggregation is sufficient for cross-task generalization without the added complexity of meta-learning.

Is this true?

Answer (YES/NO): YES